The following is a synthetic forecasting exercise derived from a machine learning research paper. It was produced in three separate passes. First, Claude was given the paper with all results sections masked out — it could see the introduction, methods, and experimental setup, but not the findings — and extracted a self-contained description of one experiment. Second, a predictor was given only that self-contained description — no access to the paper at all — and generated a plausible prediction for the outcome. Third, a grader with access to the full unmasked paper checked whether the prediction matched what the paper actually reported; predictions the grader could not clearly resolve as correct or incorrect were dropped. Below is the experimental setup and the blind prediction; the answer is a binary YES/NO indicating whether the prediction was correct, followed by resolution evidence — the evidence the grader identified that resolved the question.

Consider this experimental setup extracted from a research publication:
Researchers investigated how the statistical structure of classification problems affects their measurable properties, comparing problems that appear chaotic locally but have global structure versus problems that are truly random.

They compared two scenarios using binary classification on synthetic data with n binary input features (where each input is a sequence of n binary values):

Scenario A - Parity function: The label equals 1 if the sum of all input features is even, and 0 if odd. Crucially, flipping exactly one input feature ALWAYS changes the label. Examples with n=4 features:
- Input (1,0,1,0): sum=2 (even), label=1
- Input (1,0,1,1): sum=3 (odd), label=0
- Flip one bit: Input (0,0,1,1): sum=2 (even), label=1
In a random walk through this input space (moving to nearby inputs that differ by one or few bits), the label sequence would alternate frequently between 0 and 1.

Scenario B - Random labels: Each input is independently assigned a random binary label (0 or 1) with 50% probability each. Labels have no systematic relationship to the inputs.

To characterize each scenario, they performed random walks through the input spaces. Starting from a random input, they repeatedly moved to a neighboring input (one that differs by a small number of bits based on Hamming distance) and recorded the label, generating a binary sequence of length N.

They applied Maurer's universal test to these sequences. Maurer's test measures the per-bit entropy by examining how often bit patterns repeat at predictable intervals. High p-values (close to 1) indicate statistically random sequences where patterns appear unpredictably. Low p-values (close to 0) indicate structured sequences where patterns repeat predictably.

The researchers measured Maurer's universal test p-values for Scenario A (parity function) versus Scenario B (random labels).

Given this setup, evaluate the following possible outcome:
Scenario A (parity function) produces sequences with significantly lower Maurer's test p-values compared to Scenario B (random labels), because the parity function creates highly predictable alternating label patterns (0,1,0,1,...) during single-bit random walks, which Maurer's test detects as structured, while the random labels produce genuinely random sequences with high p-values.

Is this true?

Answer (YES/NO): YES